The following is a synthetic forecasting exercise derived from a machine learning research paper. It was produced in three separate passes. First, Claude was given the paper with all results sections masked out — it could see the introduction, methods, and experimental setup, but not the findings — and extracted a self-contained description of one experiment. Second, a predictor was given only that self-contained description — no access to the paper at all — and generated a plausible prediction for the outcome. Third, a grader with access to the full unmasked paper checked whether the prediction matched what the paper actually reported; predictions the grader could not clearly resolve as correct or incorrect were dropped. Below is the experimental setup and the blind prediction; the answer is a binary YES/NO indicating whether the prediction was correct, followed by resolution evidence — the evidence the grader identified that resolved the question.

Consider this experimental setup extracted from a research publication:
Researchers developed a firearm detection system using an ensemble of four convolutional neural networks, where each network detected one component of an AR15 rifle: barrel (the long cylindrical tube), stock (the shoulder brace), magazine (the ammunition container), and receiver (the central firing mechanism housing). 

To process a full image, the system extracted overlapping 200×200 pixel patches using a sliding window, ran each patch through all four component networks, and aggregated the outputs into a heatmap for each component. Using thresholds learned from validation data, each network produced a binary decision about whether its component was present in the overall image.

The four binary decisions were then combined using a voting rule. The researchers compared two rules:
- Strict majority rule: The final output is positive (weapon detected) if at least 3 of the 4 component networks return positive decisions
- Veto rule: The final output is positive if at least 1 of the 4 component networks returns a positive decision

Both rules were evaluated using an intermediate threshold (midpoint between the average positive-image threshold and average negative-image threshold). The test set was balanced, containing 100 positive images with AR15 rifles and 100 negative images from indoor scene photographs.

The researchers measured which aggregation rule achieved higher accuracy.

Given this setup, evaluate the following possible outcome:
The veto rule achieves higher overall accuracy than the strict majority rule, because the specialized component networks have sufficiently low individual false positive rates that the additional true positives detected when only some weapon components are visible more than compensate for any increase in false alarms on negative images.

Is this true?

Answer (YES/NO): YES